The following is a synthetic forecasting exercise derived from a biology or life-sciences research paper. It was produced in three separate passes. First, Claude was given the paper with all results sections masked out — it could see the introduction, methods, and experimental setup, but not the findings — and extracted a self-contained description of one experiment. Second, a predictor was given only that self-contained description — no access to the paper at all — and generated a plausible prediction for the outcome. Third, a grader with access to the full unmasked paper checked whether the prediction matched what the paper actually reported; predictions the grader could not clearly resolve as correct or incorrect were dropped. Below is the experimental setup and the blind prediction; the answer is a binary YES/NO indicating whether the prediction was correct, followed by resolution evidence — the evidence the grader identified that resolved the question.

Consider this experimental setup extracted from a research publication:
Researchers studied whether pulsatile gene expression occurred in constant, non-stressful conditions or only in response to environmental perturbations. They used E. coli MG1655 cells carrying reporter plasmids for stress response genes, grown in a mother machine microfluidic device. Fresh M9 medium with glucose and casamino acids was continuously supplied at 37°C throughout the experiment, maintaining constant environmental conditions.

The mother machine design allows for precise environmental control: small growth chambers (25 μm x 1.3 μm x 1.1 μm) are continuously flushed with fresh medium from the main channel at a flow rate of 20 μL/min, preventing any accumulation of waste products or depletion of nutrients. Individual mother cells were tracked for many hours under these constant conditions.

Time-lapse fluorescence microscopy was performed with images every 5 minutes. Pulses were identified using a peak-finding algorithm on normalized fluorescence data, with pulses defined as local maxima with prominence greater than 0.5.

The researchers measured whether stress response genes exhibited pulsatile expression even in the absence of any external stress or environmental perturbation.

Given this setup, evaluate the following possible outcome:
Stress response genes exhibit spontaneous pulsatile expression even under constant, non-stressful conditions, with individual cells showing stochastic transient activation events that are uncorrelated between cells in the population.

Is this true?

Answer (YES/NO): YES